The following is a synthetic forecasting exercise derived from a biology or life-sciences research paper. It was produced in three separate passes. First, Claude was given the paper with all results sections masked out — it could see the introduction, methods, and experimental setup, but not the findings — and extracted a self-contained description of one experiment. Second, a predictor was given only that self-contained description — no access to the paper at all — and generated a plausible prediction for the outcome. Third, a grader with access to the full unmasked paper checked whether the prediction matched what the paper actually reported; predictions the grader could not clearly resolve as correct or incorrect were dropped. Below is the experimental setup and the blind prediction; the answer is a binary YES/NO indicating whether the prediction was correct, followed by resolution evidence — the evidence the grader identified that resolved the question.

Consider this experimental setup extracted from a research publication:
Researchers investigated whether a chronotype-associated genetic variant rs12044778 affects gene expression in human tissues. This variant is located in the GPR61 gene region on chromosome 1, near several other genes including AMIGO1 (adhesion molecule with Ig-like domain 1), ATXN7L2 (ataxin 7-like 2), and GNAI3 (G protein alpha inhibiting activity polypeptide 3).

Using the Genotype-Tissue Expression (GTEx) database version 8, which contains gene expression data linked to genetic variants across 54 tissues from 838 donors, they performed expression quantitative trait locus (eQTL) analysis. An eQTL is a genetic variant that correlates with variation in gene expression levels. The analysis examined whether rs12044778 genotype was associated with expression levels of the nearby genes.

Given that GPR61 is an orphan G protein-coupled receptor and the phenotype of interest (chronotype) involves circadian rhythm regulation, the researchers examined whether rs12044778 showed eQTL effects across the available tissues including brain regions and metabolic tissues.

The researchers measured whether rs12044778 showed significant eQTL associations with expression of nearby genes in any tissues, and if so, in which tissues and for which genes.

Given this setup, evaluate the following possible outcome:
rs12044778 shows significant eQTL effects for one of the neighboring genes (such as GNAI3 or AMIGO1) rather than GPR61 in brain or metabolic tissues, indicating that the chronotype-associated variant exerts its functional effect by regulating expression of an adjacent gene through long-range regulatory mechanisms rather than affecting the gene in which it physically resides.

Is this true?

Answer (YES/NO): NO